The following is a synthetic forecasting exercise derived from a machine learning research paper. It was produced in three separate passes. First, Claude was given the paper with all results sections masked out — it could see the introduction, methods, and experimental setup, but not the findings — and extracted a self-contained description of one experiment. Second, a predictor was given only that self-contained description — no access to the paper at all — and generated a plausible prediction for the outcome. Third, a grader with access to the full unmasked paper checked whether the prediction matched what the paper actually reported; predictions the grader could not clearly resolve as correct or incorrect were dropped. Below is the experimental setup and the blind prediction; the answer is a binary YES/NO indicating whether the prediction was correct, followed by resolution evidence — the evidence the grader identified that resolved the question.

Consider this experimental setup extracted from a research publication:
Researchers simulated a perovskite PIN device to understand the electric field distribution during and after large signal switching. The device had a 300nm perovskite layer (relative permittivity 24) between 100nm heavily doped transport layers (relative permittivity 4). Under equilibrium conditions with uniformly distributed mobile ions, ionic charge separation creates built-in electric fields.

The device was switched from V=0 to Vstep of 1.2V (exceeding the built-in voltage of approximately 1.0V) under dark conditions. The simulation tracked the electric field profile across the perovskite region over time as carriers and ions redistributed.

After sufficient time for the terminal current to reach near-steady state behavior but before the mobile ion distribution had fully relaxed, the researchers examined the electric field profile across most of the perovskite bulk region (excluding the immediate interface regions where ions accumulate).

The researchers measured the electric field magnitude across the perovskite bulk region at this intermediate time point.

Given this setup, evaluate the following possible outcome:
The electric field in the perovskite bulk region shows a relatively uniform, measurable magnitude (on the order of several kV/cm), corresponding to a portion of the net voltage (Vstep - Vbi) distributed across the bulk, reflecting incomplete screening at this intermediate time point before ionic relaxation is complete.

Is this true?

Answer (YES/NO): NO